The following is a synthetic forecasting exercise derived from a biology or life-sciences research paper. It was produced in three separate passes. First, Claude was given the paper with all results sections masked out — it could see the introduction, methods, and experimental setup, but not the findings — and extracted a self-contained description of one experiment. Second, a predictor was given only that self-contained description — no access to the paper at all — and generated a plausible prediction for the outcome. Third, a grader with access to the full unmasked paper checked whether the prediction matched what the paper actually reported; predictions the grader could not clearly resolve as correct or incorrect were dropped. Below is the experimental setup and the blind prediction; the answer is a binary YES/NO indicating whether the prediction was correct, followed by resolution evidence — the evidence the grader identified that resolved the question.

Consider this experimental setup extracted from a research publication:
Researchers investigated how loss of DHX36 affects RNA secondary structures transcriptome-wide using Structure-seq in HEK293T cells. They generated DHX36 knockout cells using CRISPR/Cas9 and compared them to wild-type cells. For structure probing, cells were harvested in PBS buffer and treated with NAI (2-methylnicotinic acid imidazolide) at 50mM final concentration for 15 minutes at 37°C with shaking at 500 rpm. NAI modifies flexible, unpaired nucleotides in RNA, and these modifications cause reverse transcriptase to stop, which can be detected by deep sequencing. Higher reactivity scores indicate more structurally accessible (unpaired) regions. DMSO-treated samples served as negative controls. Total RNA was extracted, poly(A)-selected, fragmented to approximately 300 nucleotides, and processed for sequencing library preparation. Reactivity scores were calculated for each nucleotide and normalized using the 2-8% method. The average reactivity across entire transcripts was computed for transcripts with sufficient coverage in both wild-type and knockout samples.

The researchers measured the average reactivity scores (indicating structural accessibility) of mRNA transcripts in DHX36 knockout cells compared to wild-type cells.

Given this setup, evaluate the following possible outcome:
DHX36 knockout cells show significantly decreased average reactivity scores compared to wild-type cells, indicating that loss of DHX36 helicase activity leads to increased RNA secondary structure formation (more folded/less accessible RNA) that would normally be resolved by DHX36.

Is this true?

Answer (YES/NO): YES